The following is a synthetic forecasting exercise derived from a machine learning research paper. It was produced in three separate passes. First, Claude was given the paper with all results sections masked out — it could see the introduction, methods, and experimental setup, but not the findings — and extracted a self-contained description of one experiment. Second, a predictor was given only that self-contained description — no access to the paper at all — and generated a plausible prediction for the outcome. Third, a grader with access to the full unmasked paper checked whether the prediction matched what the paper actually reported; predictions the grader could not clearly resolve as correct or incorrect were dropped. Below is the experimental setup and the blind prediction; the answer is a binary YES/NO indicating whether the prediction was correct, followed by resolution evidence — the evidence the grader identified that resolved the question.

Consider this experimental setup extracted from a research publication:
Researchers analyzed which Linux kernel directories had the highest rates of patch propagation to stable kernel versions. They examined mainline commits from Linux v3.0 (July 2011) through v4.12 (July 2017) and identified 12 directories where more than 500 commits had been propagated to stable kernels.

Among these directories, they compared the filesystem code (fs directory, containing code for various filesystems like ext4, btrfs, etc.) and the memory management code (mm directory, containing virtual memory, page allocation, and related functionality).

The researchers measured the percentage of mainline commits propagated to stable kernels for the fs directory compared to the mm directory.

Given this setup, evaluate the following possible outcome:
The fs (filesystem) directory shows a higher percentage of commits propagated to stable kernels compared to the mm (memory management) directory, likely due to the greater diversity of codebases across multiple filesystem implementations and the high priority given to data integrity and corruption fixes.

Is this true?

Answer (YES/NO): NO